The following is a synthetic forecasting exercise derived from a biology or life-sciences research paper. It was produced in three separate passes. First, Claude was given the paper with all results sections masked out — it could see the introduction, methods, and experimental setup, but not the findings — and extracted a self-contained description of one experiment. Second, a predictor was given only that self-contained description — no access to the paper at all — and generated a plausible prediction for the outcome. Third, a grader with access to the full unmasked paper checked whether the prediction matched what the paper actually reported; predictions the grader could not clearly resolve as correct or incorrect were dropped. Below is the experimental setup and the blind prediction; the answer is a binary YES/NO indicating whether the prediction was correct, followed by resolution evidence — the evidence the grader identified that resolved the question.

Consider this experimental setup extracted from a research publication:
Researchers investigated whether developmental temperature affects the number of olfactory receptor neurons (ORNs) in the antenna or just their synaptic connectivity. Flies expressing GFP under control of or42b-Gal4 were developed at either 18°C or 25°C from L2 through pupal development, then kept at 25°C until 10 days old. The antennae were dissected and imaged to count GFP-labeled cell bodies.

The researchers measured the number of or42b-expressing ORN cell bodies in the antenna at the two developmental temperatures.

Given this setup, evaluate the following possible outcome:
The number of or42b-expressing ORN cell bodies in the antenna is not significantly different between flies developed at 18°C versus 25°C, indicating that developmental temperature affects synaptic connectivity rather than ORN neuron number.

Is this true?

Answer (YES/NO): YES